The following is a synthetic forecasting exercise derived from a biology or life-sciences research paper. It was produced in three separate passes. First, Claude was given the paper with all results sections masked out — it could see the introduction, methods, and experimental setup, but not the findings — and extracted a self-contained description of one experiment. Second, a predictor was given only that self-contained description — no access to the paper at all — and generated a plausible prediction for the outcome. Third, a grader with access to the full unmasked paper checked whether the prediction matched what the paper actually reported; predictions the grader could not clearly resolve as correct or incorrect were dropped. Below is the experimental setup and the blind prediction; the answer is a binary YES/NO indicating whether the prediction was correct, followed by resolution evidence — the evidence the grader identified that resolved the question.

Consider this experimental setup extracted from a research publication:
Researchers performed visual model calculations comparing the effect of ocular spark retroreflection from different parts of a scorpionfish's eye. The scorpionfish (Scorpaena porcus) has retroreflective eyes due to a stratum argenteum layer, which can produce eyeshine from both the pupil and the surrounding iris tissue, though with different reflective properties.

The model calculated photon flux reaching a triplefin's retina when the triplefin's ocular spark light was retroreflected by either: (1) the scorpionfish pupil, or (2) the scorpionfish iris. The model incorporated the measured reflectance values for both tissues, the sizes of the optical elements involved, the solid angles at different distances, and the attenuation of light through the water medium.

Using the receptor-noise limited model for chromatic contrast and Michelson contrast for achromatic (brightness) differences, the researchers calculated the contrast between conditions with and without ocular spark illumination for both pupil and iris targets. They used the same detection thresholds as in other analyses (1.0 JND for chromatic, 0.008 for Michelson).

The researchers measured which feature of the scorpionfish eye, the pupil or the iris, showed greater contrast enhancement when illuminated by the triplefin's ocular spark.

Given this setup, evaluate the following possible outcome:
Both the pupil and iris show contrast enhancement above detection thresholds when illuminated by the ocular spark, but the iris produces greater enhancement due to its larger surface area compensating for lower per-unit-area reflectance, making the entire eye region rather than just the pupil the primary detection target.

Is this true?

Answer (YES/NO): NO